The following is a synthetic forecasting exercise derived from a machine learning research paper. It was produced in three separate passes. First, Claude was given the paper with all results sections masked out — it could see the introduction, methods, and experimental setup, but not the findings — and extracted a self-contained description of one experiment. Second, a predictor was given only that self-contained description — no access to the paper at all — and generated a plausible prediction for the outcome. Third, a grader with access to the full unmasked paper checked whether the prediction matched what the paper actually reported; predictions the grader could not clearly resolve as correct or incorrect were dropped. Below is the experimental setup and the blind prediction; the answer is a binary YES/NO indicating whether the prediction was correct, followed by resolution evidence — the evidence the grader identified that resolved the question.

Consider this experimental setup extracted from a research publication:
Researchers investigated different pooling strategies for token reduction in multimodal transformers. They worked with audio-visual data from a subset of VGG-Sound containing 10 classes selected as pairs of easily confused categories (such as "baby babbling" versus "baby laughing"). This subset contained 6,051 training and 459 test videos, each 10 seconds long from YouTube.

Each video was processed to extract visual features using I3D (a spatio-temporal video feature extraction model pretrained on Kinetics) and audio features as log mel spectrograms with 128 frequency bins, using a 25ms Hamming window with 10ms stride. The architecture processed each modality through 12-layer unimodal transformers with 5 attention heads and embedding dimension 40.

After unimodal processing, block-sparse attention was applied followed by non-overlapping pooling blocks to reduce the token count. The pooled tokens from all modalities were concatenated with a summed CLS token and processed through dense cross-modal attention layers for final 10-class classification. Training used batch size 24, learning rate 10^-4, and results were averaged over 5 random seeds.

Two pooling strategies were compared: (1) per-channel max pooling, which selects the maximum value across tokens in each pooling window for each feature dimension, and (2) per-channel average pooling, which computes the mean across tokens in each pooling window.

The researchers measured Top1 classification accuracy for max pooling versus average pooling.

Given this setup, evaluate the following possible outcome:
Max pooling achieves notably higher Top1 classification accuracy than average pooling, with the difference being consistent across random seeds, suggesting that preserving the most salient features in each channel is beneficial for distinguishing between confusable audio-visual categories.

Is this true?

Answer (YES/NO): NO